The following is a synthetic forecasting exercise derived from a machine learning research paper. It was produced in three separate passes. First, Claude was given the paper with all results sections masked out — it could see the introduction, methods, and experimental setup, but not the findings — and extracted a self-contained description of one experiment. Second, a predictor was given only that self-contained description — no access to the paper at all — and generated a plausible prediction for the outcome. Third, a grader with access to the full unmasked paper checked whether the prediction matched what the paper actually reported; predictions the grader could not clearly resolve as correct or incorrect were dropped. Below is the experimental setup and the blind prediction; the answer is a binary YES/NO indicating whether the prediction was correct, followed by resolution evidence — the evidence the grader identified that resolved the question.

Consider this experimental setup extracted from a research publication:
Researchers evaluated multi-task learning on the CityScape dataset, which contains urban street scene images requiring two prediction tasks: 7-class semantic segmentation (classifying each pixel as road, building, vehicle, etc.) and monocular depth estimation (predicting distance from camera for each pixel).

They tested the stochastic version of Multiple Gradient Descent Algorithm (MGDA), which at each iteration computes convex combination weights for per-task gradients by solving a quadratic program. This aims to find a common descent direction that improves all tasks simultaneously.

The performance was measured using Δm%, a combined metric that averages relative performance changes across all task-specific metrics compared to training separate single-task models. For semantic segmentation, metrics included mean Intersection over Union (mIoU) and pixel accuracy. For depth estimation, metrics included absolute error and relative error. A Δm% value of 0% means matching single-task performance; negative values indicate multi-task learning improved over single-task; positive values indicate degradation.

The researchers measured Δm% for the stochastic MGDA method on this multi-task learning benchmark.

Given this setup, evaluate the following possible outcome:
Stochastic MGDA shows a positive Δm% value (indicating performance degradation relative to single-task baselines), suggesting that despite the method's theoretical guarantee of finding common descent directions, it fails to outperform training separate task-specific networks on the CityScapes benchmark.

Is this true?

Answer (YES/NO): YES